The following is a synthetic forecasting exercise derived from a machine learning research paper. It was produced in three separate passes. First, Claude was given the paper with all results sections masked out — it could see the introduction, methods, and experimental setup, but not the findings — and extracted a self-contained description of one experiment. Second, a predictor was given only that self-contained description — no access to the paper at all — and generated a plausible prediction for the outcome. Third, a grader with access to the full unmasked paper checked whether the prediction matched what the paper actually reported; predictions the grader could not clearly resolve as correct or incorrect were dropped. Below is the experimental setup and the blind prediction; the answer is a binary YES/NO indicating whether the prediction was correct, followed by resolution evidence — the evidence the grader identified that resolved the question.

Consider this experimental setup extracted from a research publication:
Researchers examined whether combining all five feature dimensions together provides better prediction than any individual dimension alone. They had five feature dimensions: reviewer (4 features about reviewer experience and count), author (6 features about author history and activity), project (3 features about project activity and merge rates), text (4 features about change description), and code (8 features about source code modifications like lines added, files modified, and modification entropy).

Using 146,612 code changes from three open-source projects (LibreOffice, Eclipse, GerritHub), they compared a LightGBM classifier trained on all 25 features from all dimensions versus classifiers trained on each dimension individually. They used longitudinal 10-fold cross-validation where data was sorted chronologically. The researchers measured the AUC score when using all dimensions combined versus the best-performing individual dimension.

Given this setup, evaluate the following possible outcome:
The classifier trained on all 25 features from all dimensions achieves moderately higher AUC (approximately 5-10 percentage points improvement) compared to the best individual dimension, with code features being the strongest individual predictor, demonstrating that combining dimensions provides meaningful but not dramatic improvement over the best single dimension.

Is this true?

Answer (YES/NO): NO